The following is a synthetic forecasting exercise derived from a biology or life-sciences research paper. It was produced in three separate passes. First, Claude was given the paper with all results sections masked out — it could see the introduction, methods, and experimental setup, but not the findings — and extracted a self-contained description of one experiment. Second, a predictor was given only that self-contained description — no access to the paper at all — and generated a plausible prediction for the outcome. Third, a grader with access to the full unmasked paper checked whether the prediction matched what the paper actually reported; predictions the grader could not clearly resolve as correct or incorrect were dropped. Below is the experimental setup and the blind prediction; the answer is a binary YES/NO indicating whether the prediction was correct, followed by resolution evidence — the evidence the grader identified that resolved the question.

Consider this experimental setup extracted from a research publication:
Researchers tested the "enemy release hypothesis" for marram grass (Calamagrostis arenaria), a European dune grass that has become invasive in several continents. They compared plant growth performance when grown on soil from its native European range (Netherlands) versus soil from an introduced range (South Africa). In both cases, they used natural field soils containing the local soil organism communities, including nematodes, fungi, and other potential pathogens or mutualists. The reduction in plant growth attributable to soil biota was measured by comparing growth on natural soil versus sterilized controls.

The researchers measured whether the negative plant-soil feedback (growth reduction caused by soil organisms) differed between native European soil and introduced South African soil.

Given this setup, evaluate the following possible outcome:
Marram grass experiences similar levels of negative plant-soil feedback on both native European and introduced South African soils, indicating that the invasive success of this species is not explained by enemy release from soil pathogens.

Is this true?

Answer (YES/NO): NO